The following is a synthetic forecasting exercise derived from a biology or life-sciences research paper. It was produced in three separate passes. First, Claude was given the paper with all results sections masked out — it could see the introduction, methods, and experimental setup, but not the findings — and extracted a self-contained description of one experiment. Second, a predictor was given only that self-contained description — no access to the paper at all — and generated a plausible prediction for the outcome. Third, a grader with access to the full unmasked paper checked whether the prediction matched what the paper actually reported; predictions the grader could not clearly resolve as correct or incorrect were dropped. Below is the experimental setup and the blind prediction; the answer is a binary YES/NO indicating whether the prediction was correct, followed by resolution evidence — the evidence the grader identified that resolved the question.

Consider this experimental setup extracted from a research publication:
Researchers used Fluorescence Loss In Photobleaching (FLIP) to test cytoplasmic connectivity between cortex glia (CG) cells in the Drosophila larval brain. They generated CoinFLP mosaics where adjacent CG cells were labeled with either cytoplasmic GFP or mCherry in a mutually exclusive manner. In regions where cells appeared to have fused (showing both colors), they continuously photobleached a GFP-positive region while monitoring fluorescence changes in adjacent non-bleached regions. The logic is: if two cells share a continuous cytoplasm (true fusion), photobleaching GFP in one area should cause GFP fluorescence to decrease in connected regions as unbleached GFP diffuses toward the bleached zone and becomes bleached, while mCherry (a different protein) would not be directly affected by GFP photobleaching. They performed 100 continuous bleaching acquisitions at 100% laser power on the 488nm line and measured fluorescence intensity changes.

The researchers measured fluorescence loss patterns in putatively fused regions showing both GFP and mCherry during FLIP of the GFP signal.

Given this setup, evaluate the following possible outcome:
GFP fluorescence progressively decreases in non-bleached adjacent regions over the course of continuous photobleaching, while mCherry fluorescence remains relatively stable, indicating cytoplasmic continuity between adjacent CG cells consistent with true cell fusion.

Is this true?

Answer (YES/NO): YES